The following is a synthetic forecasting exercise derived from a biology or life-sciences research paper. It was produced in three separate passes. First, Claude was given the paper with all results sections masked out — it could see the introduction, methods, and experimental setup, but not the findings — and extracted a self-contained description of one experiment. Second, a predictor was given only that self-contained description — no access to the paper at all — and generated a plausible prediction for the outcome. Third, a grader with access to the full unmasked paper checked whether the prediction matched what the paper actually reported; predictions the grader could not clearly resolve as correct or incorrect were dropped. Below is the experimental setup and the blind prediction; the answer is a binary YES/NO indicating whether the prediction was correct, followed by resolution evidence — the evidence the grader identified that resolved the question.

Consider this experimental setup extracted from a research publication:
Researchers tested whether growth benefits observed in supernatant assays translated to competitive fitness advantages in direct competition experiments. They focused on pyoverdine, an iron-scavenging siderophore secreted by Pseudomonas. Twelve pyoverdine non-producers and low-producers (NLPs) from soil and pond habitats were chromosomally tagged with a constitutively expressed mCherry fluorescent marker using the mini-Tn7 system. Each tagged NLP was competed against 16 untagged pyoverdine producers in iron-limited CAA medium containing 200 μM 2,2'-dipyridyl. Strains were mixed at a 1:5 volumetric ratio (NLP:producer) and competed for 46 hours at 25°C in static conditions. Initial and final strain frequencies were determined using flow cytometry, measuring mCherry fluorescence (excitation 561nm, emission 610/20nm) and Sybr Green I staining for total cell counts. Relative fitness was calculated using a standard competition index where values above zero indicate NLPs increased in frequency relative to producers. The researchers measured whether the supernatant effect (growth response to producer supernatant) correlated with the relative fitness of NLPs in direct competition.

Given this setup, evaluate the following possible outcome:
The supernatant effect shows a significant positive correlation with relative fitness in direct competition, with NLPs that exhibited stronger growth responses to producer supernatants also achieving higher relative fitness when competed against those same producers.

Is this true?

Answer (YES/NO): YES